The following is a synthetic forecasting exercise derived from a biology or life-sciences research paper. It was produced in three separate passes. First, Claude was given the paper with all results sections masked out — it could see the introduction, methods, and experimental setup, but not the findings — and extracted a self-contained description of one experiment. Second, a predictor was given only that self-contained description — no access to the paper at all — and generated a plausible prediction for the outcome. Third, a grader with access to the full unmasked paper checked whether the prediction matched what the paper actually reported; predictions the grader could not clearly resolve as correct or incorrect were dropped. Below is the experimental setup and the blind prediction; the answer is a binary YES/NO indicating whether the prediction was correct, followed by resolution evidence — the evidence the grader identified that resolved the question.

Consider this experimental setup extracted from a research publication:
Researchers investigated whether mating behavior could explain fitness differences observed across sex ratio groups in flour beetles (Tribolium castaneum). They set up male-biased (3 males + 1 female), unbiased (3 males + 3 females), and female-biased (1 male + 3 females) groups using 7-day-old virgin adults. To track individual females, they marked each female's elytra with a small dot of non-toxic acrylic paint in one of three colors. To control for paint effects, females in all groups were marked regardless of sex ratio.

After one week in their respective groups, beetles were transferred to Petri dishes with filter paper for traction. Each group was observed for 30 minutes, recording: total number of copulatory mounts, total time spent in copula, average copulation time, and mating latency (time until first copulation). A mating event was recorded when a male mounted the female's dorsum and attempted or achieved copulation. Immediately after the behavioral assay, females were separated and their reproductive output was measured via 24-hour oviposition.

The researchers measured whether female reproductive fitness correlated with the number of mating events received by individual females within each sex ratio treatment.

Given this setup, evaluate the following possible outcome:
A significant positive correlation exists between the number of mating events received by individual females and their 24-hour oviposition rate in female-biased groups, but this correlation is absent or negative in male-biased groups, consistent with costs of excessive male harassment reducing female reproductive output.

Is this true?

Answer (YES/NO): NO